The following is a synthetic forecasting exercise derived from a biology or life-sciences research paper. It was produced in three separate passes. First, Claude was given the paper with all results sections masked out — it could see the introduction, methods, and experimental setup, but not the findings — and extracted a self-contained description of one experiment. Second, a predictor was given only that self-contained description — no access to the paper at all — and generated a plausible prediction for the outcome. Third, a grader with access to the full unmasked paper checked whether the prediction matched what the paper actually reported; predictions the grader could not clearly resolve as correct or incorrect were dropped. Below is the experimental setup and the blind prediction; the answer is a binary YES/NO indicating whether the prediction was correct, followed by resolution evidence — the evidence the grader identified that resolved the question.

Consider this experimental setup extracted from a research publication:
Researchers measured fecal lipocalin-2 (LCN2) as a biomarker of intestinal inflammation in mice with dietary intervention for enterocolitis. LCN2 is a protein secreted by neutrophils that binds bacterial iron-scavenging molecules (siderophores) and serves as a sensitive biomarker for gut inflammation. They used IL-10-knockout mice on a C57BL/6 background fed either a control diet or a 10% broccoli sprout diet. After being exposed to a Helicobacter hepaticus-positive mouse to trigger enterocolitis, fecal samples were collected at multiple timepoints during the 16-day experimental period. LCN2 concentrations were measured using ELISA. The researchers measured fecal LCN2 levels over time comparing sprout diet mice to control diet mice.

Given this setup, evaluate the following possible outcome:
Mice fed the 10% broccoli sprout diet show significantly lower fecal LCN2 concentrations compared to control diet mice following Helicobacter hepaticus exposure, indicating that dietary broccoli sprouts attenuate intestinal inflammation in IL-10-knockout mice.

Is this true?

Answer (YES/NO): YES